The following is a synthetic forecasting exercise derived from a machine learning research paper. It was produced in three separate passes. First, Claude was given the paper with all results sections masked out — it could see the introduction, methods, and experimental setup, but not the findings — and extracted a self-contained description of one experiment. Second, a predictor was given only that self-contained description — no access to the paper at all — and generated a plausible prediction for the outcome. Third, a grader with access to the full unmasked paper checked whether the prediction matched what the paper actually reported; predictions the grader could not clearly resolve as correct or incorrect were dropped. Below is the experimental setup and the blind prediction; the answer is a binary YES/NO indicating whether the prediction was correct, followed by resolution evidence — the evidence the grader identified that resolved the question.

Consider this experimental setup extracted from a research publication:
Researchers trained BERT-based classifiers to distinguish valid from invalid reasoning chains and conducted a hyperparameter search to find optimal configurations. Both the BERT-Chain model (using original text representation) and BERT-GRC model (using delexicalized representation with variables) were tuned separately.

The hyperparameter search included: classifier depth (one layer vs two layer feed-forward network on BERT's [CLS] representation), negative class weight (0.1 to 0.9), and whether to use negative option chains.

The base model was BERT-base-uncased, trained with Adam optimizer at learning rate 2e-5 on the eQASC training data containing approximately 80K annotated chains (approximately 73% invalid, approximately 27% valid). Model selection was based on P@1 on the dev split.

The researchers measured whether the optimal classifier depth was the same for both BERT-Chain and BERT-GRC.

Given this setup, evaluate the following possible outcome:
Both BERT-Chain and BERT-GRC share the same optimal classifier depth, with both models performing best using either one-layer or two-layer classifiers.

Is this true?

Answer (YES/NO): YES